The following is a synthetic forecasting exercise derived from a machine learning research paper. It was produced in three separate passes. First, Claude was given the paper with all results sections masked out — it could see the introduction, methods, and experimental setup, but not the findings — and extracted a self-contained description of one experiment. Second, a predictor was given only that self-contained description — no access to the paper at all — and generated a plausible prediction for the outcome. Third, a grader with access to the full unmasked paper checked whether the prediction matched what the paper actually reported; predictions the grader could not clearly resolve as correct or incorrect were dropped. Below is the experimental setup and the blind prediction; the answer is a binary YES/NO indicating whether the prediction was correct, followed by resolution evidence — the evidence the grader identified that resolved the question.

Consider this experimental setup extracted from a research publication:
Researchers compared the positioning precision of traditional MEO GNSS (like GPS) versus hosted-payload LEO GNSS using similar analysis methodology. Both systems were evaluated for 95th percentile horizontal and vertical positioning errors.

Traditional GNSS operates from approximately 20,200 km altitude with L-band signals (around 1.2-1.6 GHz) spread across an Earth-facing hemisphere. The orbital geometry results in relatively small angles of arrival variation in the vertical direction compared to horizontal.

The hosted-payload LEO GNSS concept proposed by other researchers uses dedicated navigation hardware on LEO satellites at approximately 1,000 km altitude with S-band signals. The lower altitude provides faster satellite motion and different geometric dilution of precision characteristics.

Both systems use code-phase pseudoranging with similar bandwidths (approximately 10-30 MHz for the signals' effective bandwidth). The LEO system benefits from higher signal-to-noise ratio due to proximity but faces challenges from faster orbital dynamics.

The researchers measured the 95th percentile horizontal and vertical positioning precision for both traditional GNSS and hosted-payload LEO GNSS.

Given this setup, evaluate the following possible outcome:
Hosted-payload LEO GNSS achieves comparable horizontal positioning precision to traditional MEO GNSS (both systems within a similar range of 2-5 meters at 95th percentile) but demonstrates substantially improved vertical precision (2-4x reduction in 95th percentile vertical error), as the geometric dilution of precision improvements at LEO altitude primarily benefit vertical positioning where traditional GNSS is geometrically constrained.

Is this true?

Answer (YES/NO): NO